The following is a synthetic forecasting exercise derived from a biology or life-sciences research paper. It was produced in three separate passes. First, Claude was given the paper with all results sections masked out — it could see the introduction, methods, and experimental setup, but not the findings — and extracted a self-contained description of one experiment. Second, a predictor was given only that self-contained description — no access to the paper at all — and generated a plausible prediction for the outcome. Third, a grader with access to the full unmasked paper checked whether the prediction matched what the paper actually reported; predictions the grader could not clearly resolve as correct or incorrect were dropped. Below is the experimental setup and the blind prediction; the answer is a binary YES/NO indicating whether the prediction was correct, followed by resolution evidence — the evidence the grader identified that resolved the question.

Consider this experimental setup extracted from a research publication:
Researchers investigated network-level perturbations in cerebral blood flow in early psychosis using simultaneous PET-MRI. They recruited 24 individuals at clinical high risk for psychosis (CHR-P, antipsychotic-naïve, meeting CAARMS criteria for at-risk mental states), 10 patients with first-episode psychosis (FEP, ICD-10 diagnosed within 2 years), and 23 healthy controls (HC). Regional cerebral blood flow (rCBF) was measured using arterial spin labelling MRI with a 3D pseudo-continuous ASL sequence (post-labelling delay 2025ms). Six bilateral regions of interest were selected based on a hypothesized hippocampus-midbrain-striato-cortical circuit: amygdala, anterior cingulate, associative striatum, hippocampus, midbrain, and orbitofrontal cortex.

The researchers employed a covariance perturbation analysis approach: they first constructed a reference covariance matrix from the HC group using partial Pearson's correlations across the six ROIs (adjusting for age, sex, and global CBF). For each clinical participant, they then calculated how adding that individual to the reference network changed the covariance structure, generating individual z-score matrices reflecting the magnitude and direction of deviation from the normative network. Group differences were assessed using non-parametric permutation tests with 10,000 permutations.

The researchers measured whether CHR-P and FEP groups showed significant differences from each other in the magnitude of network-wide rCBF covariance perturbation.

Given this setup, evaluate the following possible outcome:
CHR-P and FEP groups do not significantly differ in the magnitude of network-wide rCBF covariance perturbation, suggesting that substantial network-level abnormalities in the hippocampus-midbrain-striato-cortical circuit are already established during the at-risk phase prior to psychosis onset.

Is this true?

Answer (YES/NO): YES